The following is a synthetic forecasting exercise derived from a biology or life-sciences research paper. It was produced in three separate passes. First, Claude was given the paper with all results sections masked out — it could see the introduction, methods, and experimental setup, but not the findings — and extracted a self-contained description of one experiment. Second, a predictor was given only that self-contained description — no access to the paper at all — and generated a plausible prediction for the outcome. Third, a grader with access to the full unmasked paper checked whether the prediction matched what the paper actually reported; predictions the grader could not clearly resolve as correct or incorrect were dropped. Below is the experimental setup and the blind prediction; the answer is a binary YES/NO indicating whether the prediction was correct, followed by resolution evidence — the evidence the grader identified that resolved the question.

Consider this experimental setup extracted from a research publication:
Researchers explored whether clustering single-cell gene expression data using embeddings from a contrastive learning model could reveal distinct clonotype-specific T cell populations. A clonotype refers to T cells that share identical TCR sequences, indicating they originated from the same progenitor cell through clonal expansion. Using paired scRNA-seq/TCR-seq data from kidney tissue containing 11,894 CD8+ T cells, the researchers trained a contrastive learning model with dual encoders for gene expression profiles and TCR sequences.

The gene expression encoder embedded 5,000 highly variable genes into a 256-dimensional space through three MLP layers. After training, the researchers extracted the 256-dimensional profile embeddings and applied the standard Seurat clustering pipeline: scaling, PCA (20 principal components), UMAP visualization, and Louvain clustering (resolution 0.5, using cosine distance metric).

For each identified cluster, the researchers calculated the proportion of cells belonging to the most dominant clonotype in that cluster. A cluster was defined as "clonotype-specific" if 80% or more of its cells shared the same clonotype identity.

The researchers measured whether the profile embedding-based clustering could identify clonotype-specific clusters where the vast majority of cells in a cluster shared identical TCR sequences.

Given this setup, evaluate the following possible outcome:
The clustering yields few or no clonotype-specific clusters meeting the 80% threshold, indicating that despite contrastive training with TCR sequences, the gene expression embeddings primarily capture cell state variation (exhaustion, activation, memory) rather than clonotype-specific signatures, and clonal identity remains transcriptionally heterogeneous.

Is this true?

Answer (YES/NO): NO